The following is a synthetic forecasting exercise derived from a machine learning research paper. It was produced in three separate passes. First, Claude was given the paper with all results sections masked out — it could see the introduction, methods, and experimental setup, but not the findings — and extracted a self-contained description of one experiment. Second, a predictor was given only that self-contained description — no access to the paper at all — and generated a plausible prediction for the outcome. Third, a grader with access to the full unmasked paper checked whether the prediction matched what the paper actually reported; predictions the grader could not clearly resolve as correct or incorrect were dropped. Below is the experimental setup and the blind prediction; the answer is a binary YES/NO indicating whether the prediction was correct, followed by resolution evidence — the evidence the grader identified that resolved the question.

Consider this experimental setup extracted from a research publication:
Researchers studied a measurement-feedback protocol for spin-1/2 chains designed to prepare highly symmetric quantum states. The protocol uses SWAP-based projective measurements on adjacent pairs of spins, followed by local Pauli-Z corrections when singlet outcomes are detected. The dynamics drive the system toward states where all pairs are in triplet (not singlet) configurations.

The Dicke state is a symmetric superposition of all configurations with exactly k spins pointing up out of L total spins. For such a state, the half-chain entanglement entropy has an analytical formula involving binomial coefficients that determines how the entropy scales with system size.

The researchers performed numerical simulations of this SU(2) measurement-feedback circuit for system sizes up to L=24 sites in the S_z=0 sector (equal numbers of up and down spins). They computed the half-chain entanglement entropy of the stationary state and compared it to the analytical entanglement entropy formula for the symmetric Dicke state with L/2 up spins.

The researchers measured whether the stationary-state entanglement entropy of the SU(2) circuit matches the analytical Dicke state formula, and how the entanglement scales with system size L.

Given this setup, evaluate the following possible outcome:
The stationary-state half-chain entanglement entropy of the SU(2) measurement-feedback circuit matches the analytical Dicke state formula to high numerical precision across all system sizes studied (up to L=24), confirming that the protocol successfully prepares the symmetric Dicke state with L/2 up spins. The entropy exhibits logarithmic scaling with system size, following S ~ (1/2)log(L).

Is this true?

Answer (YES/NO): YES